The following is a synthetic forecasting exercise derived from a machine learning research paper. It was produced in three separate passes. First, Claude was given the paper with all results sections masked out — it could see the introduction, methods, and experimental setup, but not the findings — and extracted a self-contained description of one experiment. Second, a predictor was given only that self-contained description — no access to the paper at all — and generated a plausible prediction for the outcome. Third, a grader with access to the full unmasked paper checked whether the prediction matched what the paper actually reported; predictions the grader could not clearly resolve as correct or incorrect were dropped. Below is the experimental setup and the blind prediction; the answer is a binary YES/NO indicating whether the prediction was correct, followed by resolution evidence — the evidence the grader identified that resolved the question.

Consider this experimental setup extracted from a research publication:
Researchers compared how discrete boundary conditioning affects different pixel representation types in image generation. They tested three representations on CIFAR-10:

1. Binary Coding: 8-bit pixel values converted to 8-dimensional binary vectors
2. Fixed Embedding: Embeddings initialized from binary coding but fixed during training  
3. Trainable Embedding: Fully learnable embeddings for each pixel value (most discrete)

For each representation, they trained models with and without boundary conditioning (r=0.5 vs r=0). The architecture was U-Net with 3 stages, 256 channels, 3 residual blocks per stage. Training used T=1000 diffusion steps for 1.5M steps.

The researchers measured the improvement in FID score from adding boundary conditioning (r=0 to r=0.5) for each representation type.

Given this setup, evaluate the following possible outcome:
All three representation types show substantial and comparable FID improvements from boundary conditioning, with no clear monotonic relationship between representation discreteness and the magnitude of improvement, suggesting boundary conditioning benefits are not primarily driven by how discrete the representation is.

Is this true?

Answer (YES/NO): NO